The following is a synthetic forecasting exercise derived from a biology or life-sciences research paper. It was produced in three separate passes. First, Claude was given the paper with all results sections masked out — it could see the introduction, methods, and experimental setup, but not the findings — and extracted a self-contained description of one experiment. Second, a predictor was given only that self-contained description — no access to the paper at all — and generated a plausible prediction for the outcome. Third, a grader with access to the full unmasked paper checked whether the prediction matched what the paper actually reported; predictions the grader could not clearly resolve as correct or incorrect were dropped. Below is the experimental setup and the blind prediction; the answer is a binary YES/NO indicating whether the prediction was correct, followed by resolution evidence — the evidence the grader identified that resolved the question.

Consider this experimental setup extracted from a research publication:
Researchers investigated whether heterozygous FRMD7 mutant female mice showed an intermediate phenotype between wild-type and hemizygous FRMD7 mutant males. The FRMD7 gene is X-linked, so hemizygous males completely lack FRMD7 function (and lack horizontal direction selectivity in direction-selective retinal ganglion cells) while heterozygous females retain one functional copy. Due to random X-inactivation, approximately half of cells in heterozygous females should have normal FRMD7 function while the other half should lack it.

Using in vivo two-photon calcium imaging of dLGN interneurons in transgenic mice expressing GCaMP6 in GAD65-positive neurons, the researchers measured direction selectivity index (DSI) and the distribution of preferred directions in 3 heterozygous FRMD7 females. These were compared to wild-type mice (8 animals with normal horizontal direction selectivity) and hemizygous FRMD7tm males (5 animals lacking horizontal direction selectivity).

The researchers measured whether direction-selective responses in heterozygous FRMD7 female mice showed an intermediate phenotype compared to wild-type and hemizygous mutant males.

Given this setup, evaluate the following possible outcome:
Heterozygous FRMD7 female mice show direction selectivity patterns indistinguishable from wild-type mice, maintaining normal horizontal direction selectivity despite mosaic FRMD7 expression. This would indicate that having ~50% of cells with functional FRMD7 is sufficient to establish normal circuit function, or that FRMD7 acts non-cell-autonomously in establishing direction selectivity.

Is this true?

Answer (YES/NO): NO